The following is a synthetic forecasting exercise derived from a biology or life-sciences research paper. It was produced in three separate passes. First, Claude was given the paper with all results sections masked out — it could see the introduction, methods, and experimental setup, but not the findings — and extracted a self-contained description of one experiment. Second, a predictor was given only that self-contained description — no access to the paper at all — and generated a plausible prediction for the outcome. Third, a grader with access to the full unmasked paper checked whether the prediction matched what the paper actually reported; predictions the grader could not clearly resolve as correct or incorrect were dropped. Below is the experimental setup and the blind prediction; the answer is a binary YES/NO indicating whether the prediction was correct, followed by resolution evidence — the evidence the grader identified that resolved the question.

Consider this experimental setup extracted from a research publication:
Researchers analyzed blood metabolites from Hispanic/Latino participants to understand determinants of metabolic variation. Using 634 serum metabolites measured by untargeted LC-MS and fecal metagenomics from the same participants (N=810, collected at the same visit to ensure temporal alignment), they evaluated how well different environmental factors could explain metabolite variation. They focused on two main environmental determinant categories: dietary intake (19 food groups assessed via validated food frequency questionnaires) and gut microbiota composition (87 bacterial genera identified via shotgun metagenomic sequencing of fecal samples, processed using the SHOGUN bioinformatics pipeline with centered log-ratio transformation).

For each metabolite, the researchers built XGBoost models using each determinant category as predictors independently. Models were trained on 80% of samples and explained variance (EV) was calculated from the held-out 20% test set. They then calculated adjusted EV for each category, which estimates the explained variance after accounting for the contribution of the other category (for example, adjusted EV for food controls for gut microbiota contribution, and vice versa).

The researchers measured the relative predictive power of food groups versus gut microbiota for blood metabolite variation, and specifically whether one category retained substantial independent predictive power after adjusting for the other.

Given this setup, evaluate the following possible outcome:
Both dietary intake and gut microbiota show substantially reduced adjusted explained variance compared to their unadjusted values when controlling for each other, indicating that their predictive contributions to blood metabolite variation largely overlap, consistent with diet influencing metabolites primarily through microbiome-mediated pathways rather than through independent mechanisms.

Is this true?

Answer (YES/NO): NO